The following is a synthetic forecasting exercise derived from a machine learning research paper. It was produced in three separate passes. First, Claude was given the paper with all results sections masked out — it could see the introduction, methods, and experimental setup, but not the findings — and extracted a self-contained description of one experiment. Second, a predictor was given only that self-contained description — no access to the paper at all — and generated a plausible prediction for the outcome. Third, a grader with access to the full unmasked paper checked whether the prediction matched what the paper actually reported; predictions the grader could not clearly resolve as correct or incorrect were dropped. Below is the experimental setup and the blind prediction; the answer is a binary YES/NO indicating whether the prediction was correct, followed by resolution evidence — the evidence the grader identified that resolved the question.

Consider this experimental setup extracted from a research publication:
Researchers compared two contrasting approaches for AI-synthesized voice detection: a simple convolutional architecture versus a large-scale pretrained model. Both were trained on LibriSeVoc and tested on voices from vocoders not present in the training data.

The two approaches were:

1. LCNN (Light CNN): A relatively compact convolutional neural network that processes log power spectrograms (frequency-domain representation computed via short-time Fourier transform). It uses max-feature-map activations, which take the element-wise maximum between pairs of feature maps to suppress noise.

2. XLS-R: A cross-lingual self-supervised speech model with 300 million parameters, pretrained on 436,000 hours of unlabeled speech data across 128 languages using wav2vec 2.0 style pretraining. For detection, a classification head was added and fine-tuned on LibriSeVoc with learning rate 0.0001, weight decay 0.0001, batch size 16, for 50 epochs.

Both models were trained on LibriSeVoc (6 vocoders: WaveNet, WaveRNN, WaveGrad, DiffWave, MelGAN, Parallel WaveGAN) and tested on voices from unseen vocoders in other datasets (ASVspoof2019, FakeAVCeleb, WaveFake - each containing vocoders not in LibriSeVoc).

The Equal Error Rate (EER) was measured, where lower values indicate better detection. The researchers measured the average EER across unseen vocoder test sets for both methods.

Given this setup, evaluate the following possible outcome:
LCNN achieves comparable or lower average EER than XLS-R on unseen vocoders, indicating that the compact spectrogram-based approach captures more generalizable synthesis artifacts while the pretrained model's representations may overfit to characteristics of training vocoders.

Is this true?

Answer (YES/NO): YES